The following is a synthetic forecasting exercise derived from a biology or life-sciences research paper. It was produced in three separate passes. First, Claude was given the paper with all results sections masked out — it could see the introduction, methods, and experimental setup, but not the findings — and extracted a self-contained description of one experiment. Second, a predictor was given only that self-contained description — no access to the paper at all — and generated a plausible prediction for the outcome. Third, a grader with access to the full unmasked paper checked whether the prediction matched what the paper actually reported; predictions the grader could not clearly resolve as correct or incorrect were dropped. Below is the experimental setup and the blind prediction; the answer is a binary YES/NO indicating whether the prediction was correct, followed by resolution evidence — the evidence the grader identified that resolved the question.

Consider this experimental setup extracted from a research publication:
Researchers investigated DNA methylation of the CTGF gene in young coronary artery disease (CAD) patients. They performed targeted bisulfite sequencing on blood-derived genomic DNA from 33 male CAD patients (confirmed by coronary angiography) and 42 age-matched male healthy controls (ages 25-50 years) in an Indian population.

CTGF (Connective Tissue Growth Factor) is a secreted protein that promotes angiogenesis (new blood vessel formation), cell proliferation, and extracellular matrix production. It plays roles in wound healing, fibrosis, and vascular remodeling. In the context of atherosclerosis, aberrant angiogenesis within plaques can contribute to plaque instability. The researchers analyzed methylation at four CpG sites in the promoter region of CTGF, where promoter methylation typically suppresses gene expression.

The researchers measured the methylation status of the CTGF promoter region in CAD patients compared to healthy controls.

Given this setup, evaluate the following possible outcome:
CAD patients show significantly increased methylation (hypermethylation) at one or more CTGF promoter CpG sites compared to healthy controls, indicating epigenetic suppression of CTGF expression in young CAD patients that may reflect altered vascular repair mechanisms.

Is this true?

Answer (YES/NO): NO